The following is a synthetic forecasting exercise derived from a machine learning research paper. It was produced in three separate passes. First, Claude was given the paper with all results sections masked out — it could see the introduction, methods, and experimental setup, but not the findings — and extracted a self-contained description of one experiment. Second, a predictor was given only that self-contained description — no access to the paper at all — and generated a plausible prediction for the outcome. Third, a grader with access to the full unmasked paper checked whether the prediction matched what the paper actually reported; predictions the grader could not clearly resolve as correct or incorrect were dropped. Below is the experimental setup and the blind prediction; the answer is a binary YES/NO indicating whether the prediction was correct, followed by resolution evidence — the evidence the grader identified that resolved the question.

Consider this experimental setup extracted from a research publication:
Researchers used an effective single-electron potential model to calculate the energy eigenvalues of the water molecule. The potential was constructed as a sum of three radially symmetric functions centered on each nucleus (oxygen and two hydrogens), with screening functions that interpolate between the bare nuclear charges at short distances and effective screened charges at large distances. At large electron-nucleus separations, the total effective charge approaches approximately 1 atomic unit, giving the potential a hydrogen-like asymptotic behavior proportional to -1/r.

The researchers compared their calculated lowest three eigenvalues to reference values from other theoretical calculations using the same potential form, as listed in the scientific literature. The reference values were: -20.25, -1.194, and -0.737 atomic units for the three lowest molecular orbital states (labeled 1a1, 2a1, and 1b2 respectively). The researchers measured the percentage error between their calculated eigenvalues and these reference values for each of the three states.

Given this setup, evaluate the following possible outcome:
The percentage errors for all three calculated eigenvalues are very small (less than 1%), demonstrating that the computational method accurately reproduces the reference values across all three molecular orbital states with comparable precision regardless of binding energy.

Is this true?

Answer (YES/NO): NO